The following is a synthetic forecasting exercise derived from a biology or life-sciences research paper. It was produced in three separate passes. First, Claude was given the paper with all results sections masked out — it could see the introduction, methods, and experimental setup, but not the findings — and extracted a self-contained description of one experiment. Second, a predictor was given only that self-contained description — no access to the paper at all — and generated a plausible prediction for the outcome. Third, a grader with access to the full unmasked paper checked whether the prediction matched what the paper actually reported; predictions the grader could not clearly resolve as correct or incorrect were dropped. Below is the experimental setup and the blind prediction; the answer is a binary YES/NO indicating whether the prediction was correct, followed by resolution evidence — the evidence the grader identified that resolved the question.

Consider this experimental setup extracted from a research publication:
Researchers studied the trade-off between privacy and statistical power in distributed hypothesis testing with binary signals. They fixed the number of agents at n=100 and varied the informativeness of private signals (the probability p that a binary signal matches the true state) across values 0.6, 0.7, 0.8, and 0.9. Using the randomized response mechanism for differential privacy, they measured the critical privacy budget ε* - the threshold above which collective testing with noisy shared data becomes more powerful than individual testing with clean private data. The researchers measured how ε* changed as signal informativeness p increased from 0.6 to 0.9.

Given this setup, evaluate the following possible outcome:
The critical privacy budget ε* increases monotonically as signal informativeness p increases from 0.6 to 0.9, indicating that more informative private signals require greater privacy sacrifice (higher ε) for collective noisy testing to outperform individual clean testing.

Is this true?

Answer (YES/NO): NO